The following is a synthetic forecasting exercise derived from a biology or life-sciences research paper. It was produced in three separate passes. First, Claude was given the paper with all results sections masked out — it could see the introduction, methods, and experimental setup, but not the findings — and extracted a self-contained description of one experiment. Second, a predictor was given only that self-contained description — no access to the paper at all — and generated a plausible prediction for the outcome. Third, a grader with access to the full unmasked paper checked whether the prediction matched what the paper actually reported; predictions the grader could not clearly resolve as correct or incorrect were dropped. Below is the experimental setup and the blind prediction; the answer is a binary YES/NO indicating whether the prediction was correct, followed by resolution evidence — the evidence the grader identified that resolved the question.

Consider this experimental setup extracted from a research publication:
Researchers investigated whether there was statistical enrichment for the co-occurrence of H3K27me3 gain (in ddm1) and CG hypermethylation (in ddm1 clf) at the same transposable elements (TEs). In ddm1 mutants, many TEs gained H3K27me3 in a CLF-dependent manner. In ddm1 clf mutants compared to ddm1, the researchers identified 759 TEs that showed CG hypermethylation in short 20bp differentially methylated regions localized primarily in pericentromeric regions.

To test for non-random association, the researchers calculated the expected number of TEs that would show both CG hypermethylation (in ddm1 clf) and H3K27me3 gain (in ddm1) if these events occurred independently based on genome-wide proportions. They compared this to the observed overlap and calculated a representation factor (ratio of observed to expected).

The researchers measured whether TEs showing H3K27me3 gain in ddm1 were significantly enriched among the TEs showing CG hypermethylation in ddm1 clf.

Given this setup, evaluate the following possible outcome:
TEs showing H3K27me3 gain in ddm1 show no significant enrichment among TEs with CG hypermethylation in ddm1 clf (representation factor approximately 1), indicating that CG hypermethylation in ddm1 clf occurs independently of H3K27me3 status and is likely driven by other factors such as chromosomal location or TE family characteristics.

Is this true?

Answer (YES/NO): NO